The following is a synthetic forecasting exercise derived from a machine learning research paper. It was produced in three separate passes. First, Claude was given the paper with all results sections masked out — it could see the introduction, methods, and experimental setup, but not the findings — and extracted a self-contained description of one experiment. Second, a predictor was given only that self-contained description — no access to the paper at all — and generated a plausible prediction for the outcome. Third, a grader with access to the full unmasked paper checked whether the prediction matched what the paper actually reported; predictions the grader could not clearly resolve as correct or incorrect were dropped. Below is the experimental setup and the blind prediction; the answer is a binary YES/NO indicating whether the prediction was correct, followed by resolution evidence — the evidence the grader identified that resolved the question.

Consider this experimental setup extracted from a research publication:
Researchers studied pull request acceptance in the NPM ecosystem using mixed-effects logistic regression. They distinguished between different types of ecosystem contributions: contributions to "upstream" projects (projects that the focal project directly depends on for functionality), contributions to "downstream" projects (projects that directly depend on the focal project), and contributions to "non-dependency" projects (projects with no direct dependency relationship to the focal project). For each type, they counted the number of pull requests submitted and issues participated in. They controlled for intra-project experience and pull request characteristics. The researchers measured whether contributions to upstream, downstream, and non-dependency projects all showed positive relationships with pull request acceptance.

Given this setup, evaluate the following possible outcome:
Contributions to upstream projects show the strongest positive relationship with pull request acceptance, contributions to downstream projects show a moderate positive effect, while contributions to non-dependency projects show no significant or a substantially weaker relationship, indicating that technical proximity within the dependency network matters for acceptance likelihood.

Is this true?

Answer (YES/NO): NO